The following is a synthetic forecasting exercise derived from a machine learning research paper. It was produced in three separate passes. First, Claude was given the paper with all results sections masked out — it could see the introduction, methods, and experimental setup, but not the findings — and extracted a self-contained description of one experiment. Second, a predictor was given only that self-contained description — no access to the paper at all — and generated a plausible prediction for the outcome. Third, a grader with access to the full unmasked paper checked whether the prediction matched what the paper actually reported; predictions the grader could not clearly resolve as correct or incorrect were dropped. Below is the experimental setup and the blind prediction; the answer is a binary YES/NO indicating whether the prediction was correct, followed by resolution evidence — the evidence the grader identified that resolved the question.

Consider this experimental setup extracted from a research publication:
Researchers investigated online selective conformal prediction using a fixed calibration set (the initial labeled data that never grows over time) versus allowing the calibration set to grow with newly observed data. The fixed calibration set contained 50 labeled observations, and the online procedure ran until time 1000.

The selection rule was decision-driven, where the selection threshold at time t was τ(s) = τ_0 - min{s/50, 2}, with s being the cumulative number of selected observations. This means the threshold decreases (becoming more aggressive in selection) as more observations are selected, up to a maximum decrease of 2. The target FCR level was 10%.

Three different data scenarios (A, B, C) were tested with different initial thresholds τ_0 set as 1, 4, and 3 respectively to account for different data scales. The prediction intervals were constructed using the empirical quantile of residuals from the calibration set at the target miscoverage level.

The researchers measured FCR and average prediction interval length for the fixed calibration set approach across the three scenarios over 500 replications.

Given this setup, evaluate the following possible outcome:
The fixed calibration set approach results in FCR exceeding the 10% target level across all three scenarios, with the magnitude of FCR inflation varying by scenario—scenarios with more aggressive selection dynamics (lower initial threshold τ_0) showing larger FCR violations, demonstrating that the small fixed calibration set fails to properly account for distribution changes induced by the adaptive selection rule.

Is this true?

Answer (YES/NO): NO